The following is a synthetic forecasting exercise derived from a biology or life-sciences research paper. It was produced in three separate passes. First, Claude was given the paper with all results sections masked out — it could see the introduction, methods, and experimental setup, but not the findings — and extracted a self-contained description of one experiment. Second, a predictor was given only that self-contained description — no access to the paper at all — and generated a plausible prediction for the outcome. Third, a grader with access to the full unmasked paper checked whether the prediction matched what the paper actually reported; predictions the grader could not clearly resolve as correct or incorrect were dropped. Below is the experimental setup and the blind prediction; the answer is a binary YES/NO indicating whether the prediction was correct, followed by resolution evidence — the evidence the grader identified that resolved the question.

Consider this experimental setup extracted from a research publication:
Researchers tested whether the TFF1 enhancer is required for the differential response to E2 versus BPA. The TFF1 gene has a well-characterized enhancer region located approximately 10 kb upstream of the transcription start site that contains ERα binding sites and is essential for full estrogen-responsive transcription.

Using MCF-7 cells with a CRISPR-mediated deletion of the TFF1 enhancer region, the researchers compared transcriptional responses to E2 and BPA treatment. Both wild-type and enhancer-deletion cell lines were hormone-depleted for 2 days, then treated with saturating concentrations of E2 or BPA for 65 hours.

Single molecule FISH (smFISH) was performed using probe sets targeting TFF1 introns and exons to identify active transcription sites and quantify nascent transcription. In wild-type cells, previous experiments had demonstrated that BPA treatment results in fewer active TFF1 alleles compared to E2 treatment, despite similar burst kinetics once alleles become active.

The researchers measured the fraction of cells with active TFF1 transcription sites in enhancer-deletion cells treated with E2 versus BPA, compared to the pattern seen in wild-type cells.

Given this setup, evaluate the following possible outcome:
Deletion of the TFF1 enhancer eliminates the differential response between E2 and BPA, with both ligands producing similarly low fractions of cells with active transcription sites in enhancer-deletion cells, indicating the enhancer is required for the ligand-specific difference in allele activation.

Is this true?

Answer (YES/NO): YES